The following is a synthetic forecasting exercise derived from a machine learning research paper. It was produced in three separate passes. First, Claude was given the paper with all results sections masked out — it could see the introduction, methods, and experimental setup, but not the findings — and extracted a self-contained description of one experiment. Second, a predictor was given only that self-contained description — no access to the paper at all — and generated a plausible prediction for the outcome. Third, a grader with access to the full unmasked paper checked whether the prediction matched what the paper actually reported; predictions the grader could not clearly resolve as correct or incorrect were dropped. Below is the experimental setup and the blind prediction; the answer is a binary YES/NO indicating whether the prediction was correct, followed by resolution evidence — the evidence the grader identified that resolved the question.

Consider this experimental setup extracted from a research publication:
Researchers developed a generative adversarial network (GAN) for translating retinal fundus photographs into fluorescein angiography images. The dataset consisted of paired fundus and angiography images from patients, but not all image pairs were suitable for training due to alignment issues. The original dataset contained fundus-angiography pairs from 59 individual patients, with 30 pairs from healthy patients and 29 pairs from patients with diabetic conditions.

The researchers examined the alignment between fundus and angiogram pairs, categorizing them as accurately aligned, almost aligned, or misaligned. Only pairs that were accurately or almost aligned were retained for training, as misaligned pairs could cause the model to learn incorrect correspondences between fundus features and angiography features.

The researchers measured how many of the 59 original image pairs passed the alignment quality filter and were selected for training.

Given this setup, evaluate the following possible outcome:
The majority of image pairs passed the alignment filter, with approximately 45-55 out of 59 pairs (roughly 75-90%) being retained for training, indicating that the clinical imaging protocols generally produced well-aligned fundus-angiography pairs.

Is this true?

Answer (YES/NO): NO